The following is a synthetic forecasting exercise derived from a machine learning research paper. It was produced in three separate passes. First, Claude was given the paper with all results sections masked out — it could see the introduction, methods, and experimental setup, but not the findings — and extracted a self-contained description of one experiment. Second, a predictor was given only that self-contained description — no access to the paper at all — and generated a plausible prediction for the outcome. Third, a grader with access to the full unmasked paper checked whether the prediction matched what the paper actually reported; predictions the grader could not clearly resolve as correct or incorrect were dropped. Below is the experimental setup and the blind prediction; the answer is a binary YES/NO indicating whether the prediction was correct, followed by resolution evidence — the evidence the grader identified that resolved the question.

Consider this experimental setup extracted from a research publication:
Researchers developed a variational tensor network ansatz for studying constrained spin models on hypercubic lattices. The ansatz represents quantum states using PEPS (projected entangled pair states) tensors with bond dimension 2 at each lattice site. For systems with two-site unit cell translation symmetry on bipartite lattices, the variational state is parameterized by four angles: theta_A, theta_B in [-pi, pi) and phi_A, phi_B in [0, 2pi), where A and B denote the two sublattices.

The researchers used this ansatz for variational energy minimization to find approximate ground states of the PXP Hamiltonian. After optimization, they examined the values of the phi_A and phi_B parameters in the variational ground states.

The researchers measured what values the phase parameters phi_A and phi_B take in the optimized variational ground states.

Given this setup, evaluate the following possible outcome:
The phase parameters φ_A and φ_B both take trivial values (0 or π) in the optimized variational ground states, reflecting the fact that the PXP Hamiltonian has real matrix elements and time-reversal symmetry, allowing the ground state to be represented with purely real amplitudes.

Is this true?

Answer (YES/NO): NO